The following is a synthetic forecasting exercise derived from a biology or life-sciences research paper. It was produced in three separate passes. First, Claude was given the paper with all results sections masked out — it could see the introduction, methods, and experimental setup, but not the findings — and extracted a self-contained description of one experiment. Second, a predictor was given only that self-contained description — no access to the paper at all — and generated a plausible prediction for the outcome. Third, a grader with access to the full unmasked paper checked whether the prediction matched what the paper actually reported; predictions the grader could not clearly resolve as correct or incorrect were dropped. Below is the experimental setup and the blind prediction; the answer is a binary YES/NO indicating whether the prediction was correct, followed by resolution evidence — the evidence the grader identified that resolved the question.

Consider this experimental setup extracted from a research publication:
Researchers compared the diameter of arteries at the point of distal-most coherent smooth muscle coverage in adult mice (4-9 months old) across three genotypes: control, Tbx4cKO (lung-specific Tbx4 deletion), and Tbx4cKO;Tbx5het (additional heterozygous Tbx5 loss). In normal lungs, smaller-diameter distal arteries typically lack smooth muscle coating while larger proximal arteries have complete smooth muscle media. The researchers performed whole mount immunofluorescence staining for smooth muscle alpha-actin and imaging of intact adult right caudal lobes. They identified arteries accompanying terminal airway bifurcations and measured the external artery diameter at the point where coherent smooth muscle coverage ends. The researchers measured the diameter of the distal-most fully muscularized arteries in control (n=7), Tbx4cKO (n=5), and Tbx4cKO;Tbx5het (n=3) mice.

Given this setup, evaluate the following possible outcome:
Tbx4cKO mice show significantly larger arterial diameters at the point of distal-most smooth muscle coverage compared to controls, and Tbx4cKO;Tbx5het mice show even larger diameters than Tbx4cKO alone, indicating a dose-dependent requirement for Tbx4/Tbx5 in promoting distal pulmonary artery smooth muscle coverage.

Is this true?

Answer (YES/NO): NO